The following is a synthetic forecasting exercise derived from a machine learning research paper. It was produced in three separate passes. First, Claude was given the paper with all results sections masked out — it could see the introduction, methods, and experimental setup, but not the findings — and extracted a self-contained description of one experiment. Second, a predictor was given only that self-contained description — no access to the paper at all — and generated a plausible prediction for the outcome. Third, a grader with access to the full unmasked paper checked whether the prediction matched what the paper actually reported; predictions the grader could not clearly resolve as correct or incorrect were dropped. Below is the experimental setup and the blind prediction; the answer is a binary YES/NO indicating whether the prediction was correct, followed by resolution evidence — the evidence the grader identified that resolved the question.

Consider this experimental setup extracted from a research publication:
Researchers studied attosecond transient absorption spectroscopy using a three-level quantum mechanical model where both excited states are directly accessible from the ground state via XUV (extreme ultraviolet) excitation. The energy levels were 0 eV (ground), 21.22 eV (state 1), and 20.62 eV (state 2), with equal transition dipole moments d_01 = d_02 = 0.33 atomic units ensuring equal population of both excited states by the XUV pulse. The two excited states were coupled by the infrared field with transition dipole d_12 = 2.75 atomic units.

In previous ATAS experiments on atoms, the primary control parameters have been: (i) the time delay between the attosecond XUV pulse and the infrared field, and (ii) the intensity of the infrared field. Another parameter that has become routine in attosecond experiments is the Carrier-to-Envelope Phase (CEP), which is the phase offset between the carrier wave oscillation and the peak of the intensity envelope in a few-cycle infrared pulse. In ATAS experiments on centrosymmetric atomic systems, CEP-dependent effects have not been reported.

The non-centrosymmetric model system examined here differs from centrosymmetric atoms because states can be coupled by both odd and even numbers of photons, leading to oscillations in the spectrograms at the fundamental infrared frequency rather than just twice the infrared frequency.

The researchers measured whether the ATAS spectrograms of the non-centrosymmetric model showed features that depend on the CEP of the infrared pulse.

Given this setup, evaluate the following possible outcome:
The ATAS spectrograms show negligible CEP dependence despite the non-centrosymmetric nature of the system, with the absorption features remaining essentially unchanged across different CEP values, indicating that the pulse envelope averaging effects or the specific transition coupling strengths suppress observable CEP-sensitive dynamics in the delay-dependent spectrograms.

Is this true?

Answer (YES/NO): NO